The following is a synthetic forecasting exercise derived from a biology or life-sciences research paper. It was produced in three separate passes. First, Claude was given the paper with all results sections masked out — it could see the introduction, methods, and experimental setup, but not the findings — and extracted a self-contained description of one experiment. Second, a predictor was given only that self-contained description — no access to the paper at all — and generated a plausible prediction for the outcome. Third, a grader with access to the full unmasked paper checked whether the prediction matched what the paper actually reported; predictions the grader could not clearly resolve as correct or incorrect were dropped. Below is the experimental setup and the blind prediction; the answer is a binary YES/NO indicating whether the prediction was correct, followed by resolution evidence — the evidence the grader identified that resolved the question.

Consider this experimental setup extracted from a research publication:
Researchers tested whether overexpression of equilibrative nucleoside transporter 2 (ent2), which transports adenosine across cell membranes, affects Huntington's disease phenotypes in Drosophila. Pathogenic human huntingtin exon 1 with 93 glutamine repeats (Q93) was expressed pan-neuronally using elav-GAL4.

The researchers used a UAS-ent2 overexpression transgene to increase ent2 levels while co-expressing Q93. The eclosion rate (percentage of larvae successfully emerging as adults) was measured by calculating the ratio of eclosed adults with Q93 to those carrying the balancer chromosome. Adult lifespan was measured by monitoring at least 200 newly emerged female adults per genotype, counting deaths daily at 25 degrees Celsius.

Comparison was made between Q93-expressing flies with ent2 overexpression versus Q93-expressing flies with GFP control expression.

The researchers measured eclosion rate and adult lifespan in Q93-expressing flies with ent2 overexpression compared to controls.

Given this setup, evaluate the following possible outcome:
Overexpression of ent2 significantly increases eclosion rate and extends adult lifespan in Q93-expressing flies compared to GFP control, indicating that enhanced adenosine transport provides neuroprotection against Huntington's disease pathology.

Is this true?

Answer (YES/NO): NO